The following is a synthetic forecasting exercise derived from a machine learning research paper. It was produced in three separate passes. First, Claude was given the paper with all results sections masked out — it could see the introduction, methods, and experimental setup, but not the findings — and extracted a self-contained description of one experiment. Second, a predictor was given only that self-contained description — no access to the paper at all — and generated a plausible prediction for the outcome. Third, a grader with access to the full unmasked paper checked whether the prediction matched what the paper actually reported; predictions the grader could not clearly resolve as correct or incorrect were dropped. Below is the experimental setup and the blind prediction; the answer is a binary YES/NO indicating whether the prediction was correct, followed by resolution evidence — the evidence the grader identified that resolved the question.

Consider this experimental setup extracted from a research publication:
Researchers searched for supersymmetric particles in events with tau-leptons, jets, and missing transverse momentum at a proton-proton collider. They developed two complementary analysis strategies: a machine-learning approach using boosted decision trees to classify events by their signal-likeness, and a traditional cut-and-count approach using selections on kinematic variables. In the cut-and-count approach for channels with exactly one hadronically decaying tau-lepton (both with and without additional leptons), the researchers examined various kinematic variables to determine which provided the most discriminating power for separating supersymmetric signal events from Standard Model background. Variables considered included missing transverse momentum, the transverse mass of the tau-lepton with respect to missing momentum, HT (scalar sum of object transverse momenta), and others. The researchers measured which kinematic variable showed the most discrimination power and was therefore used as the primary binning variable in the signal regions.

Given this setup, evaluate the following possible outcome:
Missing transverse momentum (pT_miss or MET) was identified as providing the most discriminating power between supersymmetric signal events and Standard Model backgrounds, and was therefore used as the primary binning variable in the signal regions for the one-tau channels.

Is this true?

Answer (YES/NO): YES